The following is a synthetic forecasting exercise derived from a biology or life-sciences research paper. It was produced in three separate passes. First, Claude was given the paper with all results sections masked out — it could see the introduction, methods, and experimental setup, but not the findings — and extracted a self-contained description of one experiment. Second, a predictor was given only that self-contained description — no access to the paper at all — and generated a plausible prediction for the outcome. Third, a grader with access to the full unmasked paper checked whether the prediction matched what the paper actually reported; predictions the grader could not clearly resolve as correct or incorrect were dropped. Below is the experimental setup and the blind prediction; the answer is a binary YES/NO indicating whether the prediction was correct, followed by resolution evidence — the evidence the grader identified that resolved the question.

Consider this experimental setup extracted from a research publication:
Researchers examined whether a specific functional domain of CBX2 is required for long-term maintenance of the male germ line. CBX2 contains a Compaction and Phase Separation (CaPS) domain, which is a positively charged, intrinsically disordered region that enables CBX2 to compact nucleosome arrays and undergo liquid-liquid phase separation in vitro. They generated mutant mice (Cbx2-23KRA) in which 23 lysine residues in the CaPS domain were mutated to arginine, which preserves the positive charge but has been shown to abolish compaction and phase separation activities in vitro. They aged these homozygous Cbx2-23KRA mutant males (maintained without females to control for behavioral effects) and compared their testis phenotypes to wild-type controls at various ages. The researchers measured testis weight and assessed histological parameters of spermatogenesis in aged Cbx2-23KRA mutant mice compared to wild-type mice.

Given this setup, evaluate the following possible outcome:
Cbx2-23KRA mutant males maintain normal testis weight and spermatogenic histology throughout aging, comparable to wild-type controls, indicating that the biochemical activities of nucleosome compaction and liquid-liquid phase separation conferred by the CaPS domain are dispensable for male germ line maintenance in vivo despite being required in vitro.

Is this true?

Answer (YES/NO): NO